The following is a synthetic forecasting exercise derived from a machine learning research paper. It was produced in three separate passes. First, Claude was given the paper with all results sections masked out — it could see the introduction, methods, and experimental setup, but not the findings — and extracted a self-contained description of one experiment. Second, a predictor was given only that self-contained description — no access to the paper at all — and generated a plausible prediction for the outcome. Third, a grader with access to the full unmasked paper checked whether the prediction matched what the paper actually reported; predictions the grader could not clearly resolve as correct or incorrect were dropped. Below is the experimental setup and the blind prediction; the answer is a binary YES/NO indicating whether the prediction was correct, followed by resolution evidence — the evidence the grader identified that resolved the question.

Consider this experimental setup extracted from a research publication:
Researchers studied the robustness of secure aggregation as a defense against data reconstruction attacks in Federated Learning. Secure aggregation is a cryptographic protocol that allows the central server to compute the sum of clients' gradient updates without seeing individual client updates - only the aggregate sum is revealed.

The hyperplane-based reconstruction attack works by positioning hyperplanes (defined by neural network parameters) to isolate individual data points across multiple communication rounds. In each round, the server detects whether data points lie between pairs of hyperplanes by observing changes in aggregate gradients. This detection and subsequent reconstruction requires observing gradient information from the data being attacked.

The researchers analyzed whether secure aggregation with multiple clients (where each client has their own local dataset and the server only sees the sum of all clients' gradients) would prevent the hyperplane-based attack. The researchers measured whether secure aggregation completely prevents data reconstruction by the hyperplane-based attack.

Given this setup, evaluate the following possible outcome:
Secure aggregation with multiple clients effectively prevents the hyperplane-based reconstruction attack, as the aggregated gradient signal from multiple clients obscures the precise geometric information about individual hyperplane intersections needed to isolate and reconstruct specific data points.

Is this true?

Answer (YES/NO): NO